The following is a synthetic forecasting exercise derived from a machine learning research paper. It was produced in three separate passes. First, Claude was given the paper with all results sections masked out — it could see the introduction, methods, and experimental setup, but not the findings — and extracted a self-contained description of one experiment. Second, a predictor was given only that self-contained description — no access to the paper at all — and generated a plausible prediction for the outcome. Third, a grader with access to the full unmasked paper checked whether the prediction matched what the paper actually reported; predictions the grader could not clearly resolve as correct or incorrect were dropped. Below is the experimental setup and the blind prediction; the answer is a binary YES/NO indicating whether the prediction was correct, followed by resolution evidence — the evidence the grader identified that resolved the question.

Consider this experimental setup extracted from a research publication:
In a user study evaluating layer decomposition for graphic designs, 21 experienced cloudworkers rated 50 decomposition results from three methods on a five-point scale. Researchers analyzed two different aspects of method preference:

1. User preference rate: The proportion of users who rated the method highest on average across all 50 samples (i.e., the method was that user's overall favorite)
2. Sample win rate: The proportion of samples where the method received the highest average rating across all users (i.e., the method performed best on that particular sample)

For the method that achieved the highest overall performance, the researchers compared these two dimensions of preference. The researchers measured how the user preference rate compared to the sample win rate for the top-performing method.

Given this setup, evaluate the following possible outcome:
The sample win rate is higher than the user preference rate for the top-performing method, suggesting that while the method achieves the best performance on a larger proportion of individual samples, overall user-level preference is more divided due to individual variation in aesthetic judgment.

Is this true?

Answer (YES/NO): NO